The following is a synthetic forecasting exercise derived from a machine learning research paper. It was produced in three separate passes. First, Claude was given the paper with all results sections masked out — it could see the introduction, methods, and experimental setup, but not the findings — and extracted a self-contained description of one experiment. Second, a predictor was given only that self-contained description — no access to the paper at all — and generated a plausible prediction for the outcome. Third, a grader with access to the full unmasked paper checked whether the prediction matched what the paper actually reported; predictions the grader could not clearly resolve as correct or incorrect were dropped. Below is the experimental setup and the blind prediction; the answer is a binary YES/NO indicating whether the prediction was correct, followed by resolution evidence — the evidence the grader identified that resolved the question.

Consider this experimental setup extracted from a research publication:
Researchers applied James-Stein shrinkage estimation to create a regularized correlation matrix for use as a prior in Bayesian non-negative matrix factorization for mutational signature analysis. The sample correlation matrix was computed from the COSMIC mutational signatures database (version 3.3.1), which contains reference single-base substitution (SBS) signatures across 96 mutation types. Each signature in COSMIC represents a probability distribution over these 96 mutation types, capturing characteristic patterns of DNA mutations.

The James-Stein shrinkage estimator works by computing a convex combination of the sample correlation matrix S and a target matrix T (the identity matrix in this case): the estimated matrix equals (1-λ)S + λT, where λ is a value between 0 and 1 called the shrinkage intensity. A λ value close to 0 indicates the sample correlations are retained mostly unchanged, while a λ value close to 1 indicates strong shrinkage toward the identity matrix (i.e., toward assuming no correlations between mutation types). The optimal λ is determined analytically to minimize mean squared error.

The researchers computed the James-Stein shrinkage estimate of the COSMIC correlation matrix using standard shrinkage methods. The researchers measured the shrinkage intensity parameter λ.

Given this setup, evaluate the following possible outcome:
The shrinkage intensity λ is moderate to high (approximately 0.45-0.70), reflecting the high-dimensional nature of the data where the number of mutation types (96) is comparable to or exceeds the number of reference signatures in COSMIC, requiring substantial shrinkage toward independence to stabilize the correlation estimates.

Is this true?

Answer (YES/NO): NO